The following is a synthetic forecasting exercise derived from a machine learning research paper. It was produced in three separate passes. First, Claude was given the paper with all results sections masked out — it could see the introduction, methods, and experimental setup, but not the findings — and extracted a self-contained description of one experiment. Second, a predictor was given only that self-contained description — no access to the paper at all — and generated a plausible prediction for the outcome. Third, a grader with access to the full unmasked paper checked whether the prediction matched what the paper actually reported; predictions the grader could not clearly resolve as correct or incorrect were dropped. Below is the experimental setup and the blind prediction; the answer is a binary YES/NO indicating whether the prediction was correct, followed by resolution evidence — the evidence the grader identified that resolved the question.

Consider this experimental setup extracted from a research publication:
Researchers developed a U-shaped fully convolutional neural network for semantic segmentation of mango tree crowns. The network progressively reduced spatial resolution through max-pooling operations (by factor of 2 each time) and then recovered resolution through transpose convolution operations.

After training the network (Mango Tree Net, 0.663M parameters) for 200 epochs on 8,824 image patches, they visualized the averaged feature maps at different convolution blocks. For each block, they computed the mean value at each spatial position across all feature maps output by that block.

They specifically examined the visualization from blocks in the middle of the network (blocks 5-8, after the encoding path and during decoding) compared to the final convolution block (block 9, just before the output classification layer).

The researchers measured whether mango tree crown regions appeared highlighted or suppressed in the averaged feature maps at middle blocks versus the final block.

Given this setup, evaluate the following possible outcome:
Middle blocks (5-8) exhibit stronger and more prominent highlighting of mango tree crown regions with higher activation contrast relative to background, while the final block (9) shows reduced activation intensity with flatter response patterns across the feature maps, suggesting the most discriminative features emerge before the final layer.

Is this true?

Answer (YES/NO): YES